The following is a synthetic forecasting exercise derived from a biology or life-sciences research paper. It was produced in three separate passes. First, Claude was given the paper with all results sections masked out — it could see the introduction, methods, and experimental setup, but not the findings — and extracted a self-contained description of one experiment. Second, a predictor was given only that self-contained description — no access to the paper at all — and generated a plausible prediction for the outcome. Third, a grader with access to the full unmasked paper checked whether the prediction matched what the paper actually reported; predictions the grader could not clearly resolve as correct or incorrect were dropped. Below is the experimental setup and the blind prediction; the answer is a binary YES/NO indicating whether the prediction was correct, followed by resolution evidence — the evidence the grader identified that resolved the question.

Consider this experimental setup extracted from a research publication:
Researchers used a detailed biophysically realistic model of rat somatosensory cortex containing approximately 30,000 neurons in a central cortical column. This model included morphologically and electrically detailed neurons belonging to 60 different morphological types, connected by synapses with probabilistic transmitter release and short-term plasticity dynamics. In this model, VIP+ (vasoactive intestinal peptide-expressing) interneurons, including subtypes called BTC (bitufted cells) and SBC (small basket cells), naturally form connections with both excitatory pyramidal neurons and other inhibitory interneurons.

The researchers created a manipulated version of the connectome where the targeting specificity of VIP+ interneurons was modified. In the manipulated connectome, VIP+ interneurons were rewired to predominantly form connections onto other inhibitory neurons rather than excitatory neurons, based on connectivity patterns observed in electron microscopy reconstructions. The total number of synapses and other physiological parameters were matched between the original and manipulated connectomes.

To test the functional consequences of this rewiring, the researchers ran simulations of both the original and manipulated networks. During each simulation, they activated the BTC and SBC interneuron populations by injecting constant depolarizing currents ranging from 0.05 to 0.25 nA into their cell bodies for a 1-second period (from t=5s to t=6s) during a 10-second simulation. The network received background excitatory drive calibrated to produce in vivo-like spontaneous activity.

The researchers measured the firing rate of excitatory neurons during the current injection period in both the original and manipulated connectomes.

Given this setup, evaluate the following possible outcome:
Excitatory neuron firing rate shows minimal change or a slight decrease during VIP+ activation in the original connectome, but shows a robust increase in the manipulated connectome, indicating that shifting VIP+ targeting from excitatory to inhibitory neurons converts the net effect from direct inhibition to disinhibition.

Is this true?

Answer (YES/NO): NO